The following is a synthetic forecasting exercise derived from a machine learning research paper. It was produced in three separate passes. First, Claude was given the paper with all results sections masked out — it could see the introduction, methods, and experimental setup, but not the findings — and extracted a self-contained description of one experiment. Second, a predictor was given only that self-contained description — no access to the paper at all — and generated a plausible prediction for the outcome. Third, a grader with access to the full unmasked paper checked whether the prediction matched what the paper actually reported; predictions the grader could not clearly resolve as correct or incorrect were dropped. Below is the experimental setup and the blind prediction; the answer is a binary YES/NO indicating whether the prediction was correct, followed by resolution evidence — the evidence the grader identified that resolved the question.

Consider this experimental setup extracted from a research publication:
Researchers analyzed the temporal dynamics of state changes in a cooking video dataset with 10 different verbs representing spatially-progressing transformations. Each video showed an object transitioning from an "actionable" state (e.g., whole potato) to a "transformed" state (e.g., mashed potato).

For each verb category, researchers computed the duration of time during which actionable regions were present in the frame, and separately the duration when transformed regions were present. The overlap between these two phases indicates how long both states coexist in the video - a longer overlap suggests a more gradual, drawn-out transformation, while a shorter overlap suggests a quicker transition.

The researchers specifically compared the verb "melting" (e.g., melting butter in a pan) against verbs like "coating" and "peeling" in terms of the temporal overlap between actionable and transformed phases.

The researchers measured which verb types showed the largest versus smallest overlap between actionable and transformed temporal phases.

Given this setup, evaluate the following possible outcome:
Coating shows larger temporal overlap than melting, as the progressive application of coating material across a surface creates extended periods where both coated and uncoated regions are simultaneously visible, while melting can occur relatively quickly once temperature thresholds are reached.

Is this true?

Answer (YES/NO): YES